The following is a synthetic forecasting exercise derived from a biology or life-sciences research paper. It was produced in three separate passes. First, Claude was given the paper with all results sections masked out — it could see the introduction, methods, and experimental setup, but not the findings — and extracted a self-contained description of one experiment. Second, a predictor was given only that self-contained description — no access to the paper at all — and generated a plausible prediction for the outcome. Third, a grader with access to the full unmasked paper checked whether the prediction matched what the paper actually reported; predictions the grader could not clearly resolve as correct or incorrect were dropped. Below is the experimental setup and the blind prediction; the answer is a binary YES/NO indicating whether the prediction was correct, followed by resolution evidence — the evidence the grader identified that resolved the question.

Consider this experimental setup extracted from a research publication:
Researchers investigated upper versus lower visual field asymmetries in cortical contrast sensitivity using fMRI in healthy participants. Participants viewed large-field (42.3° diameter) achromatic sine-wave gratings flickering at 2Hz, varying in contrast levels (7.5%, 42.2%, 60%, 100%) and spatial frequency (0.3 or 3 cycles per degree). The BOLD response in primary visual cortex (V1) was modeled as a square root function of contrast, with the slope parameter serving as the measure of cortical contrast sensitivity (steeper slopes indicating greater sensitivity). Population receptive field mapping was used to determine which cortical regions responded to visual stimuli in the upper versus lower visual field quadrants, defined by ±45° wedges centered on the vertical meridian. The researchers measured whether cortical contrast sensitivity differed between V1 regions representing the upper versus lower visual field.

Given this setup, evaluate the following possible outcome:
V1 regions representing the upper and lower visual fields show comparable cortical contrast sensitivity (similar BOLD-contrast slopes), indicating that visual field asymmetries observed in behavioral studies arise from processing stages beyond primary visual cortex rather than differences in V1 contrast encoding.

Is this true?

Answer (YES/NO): NO